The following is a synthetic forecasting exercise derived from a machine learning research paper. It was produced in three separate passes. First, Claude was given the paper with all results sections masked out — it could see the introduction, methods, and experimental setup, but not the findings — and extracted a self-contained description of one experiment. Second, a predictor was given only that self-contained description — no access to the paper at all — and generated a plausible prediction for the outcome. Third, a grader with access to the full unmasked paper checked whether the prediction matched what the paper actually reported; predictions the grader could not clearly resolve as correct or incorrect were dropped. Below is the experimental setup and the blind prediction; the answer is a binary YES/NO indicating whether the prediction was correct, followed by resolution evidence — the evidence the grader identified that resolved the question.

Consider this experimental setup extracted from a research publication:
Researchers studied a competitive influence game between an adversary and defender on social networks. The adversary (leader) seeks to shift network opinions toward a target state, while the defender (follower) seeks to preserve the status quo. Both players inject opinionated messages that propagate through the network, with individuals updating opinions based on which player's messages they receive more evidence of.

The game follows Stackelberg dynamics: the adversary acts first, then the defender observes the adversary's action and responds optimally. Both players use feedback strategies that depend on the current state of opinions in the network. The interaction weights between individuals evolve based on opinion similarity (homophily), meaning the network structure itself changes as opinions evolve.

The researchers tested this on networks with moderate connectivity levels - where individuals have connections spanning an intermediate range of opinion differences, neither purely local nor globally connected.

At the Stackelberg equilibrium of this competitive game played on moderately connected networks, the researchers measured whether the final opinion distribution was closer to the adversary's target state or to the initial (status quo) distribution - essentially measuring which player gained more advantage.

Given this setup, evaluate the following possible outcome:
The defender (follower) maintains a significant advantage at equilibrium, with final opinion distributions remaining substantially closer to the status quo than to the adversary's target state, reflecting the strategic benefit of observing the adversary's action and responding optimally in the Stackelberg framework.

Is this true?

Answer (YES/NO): NO